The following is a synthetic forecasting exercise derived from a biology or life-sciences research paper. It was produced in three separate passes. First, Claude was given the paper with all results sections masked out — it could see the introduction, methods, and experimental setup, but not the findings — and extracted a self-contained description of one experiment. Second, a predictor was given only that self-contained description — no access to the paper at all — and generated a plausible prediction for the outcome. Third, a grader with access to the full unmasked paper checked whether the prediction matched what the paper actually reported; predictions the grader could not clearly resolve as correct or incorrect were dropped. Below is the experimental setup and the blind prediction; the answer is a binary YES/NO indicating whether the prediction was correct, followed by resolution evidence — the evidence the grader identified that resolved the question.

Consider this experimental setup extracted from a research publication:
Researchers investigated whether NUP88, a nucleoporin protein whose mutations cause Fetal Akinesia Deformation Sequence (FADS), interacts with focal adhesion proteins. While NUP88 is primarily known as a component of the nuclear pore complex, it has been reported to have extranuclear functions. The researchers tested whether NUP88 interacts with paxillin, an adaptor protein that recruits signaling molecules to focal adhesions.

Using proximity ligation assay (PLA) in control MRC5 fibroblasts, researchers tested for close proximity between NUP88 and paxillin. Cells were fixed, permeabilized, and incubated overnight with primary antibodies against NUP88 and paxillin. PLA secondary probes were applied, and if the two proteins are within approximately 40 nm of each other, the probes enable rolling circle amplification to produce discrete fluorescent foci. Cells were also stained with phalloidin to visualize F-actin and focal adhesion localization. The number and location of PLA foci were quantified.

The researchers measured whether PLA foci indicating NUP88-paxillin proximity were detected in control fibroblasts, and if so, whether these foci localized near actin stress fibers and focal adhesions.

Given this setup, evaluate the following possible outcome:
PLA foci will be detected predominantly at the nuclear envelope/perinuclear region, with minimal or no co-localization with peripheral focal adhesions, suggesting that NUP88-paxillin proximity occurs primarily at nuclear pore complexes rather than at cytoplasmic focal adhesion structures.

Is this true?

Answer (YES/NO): NO